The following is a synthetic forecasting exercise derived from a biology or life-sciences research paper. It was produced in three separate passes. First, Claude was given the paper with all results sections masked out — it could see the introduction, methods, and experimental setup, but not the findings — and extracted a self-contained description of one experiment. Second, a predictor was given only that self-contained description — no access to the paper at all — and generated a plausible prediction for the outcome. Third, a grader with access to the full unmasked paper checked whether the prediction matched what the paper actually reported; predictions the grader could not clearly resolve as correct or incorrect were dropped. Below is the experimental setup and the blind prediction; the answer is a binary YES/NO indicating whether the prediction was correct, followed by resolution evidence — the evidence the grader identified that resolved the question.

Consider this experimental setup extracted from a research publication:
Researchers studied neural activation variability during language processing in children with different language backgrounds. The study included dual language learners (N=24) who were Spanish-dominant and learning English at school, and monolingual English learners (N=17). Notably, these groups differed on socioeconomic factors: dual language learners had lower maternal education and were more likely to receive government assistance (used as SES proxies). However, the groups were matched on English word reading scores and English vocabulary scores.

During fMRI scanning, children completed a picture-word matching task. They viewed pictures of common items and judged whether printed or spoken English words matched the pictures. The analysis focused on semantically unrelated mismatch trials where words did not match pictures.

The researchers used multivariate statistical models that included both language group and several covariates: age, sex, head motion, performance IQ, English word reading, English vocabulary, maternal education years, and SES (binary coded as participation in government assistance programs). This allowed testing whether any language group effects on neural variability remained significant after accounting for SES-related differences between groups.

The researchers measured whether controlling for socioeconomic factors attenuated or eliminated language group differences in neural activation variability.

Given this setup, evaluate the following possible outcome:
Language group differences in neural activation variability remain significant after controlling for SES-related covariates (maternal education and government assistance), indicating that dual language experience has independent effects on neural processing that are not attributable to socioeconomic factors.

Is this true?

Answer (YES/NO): YES